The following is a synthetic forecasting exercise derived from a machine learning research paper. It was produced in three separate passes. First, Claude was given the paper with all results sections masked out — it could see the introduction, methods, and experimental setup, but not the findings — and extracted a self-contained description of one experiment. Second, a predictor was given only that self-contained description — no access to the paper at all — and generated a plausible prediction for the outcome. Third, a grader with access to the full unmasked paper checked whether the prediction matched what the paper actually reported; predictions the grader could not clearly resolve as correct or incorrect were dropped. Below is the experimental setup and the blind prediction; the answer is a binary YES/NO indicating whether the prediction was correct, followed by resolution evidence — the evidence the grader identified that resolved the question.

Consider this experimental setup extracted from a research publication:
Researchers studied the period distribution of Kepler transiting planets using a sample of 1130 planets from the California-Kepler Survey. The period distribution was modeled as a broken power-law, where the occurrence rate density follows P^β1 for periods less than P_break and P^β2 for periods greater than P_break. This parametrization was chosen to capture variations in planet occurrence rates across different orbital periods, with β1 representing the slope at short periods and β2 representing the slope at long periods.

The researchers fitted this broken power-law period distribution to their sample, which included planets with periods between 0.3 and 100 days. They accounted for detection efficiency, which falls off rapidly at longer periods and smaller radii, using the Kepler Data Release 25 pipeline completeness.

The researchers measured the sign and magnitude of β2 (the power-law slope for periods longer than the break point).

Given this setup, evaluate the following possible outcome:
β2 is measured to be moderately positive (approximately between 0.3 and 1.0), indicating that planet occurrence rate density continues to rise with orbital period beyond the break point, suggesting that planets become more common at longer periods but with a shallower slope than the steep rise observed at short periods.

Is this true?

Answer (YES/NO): NO